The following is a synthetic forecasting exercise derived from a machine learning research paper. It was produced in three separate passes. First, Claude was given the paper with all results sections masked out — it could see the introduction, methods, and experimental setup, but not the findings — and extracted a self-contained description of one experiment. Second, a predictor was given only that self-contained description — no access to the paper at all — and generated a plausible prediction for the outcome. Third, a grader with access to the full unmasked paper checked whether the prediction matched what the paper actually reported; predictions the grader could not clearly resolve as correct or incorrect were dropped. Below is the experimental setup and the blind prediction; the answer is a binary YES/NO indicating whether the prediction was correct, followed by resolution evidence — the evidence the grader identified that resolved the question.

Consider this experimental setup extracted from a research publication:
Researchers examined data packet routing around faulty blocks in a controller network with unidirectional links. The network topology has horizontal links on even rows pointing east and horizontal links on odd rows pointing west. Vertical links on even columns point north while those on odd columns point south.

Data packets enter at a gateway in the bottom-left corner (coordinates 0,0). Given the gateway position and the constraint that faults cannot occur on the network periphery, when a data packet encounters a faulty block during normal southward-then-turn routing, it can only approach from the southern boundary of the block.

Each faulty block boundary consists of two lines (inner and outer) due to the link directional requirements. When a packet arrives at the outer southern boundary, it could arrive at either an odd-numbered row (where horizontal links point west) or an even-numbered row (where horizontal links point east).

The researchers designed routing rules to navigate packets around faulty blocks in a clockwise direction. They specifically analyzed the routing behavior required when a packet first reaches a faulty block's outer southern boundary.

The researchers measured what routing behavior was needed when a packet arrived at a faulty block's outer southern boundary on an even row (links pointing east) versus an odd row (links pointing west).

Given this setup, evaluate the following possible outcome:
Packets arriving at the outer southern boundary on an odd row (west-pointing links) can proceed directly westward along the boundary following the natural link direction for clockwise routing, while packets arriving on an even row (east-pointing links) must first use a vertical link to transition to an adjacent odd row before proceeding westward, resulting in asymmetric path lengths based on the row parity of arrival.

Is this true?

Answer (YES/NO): YES